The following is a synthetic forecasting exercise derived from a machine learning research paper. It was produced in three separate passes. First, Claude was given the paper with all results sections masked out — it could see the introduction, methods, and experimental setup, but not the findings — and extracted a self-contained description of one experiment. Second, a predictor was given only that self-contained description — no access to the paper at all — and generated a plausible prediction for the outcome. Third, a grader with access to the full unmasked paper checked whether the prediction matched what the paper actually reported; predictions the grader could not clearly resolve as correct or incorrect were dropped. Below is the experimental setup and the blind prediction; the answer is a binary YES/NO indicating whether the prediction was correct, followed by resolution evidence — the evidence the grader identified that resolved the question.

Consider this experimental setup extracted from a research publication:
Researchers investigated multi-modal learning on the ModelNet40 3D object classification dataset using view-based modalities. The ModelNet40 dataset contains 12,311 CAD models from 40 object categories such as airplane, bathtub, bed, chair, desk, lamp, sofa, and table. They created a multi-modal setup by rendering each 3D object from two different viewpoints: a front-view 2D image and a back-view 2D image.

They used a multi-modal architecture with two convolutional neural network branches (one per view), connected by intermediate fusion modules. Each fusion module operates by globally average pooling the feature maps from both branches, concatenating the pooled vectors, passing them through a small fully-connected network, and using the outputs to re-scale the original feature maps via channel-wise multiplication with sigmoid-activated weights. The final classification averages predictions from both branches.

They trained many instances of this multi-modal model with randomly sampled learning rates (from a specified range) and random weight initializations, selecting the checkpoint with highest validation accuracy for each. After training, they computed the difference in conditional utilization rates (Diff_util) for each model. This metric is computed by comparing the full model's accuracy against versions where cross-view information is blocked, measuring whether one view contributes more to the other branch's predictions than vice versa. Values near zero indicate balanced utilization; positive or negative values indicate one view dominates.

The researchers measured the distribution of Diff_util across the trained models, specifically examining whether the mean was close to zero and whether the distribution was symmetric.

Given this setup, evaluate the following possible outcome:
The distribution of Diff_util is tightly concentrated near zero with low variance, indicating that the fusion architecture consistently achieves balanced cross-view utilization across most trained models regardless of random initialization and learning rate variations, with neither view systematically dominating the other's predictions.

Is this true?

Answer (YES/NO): NO